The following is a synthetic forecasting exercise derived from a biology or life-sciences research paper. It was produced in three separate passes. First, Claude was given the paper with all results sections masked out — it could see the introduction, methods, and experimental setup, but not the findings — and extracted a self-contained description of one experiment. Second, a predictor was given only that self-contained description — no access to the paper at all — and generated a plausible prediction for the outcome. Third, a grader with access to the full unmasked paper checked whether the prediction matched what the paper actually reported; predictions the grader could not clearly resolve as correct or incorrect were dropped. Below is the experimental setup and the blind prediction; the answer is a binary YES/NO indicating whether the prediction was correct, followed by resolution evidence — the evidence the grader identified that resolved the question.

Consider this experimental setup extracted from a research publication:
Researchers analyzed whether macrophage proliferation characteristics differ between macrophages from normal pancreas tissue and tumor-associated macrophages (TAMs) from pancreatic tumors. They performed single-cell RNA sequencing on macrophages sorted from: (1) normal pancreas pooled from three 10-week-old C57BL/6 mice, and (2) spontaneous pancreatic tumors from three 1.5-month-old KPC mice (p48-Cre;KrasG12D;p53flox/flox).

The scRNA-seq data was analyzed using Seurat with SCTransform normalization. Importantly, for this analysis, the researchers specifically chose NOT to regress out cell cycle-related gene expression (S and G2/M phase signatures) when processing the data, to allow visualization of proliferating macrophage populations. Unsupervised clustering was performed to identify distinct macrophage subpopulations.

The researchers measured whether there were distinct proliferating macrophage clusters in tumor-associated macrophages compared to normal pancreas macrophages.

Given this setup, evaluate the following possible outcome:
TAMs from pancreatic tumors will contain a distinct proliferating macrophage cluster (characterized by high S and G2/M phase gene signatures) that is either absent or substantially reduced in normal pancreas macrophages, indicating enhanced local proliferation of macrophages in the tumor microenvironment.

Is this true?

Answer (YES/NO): YES